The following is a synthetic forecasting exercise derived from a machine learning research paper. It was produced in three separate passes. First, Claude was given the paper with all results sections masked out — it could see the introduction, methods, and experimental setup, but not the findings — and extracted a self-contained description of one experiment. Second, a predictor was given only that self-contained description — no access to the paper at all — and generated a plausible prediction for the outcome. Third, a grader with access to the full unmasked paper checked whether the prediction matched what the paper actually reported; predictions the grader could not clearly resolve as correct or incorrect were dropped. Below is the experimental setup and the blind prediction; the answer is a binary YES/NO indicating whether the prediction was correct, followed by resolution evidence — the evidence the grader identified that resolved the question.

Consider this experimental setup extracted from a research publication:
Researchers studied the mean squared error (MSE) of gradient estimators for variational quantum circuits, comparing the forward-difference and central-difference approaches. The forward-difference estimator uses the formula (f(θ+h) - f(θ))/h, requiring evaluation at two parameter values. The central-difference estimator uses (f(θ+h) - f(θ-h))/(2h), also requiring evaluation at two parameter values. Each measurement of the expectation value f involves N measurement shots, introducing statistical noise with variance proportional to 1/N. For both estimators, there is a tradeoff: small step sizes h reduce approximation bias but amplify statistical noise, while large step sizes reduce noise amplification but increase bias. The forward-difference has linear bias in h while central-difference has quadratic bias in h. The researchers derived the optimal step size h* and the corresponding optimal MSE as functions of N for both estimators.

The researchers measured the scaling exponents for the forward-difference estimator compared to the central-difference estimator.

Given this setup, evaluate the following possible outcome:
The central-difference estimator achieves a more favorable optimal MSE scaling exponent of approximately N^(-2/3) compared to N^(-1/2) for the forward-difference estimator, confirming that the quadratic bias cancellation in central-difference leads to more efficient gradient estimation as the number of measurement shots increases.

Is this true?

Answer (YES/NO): YES